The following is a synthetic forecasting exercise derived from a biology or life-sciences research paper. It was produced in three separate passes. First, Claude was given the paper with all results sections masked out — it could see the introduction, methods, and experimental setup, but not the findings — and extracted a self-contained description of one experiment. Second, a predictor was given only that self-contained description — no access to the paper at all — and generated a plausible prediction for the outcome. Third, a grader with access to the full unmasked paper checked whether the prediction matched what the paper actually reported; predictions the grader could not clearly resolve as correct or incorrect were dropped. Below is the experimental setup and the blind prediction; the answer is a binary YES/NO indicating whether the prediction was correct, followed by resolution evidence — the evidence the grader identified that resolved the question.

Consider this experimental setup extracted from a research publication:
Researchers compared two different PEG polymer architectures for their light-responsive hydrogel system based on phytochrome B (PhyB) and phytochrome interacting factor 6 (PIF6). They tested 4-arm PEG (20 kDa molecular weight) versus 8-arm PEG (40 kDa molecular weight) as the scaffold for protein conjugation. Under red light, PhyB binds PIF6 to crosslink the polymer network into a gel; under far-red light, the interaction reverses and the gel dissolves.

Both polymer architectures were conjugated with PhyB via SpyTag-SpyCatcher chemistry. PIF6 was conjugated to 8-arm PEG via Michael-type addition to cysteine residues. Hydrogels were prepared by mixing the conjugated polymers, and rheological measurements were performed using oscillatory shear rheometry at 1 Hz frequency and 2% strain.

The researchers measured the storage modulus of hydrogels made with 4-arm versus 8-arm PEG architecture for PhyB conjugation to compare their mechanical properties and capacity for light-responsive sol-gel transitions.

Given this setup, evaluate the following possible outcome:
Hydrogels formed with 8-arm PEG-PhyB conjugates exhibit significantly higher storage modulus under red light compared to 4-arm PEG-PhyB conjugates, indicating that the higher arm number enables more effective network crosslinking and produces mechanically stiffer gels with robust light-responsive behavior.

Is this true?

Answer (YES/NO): NO